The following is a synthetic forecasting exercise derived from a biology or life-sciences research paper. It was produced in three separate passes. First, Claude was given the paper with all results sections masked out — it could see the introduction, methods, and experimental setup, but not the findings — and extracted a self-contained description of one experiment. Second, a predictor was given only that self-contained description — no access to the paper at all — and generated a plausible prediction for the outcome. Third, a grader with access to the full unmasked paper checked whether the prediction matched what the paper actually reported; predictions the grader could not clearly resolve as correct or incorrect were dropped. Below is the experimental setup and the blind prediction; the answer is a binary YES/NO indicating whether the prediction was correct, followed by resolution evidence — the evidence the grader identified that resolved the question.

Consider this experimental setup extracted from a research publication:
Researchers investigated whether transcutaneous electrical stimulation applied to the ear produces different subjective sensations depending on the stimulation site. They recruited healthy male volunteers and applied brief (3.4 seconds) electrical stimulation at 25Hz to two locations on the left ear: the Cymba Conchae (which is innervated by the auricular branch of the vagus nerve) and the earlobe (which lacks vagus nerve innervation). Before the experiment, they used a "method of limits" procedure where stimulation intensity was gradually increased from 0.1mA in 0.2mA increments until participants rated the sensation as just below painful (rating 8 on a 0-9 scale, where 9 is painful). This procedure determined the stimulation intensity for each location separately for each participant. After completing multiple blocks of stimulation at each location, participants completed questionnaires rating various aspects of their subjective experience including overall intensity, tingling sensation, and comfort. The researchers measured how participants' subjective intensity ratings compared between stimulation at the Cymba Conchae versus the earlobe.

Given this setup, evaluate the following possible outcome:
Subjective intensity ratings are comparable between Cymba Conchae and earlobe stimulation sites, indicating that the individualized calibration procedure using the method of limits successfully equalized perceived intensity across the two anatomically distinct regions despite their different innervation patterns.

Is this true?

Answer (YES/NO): YES